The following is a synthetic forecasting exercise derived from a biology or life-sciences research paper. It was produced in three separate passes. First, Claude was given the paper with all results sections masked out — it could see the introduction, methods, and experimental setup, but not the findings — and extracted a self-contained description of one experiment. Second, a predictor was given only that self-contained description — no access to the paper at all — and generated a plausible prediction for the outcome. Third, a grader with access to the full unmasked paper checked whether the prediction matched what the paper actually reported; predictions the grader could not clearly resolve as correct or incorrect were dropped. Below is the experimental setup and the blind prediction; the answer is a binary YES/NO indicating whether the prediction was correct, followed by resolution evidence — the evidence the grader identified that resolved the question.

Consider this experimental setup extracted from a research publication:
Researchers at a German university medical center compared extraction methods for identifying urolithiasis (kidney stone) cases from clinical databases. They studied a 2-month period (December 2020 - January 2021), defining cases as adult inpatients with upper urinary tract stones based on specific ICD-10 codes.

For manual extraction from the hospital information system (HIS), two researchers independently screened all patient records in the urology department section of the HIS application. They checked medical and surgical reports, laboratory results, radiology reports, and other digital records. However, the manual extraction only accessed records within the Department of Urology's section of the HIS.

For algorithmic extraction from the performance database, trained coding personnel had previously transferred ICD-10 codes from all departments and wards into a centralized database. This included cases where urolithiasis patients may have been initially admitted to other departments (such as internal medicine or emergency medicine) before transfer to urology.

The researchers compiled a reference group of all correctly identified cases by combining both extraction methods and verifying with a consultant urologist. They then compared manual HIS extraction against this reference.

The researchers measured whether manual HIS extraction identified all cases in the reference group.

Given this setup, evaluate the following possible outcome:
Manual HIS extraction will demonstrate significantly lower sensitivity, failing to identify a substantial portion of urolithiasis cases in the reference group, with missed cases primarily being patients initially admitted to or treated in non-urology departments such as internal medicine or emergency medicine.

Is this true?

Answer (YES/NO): NO